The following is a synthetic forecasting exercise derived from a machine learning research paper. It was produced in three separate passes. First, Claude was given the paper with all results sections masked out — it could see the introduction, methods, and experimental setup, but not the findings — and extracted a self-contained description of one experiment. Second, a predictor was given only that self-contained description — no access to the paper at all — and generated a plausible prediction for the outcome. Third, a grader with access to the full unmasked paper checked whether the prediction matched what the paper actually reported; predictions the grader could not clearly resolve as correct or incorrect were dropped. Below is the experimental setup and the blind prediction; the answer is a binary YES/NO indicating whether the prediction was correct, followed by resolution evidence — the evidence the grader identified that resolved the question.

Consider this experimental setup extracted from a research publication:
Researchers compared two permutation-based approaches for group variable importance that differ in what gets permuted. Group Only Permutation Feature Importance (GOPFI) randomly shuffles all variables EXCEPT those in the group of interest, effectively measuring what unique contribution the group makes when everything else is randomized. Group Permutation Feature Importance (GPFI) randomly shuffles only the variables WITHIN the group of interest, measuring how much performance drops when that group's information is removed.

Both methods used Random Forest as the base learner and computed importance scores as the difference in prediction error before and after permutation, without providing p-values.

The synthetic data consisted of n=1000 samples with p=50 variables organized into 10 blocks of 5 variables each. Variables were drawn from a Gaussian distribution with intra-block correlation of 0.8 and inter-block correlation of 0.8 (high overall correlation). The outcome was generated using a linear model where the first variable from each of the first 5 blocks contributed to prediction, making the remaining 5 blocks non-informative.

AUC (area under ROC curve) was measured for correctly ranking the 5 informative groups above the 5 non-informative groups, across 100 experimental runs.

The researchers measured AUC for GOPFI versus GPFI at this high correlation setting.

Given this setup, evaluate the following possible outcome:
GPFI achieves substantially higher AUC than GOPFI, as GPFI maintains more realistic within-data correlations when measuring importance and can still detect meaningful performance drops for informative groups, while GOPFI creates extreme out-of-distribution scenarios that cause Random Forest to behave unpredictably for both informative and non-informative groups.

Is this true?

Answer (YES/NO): YES